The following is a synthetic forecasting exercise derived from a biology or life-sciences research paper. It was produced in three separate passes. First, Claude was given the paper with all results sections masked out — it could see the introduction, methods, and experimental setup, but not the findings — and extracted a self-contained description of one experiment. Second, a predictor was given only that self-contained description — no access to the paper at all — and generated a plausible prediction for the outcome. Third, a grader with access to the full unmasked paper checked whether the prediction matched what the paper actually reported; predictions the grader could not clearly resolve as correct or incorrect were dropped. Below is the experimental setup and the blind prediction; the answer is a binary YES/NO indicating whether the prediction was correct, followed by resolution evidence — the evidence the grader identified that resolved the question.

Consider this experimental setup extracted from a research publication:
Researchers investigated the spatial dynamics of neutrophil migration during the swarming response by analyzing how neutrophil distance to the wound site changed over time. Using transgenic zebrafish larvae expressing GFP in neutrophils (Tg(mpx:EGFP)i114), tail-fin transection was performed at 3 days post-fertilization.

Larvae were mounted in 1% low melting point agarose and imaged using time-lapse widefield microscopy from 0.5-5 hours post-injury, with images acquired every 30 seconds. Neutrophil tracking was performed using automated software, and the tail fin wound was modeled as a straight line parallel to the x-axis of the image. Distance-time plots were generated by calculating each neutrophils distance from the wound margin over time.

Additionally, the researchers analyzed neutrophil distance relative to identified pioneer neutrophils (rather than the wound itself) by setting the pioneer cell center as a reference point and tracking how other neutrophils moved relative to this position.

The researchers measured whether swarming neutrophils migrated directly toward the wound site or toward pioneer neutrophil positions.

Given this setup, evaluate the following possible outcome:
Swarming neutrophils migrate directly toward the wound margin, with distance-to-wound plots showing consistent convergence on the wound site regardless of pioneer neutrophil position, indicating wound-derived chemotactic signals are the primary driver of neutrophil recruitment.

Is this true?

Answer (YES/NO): NO